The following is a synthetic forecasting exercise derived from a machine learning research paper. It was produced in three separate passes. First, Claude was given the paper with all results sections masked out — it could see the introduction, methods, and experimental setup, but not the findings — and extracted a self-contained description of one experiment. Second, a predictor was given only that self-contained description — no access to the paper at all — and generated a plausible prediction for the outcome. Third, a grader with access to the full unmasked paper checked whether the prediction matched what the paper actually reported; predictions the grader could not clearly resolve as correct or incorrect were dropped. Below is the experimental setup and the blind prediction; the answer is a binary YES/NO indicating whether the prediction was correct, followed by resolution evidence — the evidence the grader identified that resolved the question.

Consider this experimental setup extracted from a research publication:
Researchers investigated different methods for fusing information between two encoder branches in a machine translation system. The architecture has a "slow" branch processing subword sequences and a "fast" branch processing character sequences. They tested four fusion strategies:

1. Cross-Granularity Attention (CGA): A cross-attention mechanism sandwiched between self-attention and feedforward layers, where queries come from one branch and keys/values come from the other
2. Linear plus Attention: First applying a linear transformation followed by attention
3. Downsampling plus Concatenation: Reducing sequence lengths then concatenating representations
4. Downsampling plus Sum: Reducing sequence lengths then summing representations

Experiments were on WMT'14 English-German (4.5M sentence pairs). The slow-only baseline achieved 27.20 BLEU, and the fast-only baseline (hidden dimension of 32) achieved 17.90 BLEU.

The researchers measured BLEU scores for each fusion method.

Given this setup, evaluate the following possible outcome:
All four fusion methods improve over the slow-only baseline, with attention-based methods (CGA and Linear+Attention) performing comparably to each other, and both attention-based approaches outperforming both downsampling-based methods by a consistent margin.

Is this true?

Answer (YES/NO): YES